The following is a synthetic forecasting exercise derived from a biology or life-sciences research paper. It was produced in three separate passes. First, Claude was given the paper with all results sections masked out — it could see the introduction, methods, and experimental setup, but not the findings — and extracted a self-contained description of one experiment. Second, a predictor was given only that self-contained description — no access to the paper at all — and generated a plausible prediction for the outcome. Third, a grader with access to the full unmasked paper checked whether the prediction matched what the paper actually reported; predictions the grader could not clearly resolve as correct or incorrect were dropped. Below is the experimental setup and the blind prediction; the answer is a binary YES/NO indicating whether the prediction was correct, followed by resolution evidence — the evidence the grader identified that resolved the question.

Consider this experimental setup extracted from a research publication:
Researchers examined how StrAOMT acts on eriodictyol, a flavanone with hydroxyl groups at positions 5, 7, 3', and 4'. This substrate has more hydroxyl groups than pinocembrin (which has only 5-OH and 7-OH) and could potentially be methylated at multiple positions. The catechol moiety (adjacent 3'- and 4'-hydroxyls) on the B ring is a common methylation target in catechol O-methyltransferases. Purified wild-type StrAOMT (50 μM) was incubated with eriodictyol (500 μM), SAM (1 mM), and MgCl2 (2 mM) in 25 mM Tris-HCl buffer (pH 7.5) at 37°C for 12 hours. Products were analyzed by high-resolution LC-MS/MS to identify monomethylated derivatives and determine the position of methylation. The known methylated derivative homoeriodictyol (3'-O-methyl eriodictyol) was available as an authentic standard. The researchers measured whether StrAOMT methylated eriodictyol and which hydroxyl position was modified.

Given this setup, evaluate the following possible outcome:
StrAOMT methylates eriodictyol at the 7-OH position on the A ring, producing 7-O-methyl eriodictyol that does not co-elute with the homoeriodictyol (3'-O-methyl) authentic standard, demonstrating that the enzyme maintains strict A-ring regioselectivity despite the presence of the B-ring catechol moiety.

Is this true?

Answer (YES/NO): NO